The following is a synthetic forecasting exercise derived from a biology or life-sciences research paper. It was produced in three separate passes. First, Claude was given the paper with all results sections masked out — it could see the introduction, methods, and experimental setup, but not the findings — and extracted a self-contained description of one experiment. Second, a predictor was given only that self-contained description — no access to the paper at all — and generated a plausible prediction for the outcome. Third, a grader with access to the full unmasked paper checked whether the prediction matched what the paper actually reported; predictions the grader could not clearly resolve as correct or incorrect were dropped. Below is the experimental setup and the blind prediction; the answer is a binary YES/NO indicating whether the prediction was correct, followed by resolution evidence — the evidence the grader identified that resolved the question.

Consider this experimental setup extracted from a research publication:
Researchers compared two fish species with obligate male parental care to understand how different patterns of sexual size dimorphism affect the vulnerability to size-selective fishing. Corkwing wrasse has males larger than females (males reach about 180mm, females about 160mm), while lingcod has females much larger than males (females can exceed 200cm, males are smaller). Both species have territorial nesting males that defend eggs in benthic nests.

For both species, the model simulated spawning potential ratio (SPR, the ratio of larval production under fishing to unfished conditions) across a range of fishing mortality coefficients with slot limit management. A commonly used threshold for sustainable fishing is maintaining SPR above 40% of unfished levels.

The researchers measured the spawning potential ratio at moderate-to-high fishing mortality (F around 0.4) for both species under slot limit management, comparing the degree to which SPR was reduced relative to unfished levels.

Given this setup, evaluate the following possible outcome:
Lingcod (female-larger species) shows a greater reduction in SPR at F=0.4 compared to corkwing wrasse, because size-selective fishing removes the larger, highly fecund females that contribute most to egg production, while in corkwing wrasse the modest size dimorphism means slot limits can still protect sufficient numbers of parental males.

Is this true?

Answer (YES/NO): YES